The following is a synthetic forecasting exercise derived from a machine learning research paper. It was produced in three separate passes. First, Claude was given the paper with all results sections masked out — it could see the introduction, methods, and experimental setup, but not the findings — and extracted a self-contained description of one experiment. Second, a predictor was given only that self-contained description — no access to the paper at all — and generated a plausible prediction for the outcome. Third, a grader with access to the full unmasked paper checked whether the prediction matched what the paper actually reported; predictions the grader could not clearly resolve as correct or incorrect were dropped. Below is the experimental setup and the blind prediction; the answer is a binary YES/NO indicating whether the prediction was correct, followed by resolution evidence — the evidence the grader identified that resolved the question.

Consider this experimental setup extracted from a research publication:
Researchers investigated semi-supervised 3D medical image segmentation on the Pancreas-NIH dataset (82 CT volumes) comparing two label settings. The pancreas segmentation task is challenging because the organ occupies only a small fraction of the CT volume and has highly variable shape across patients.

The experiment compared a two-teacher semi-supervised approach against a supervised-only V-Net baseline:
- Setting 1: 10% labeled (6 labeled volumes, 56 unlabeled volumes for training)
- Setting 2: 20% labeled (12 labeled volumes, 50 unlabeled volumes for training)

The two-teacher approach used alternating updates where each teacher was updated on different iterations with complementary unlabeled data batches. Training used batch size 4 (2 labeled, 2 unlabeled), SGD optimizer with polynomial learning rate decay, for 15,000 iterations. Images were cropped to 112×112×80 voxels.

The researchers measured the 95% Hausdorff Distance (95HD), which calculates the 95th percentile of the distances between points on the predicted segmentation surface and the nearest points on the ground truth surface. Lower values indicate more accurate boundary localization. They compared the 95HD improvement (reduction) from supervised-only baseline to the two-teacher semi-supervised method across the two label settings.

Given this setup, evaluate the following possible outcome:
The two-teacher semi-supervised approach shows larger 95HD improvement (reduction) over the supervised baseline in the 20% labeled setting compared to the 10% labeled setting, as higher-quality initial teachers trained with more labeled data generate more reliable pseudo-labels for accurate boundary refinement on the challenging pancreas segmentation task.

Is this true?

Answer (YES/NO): NO